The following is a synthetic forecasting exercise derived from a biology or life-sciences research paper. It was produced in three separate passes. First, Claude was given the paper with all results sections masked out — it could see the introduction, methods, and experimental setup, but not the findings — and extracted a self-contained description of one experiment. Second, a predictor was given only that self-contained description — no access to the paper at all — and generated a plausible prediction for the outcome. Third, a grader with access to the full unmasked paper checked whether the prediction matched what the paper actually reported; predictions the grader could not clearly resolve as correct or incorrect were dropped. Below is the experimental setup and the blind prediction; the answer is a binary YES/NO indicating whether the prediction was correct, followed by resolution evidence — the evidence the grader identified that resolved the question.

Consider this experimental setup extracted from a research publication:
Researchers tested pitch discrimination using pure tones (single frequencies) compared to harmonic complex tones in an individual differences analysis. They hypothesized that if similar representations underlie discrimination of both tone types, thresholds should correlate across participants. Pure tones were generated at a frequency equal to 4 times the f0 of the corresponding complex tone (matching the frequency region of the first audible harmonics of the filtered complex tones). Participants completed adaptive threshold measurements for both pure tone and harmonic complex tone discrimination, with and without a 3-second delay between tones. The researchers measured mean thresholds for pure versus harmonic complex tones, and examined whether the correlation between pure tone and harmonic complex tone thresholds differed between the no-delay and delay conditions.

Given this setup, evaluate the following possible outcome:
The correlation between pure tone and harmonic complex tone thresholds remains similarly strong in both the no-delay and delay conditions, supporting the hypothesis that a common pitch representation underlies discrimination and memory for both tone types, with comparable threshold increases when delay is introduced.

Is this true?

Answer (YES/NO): YES